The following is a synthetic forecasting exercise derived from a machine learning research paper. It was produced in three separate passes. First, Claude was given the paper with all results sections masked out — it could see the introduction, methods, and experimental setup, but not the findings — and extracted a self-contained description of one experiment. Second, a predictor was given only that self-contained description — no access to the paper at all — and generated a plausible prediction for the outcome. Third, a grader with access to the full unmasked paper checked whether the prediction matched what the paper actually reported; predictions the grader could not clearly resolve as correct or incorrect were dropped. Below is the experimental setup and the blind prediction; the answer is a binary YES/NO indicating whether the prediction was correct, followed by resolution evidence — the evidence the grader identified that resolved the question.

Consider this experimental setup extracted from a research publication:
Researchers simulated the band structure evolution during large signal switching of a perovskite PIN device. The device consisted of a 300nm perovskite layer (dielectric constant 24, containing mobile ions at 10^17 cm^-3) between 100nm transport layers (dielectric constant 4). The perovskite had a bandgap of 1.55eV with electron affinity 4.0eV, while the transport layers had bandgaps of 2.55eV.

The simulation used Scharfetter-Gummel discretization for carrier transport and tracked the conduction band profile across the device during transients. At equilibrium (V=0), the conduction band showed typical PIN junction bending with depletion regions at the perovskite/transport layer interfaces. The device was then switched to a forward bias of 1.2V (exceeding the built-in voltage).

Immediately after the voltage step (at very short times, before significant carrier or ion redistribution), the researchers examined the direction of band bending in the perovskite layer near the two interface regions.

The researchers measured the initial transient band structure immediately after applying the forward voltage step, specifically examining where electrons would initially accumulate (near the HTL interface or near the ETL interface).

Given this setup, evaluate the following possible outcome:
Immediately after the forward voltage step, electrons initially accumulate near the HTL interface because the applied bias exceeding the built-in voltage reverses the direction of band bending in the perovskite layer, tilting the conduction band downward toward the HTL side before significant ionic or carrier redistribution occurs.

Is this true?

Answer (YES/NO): YES